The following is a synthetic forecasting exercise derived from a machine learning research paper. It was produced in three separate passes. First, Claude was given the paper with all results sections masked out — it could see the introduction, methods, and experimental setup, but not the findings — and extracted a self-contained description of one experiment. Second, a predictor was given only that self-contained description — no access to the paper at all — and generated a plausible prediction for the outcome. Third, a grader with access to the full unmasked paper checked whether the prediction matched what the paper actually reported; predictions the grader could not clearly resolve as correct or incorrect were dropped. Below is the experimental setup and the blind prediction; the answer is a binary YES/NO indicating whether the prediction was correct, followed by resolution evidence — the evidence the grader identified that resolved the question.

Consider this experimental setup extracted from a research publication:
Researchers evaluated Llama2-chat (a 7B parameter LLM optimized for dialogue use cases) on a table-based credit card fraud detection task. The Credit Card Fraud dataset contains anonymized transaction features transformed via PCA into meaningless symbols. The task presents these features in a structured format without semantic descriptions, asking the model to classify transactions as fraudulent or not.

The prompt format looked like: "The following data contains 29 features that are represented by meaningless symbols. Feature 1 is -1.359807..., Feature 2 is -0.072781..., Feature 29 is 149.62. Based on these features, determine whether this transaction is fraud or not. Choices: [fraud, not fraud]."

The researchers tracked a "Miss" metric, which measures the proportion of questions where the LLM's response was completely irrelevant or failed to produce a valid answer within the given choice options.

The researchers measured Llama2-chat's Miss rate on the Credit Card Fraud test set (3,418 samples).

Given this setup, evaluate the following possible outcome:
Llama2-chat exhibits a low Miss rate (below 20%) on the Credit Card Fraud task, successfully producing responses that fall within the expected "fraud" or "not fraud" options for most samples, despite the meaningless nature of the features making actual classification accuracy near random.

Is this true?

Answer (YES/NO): NO